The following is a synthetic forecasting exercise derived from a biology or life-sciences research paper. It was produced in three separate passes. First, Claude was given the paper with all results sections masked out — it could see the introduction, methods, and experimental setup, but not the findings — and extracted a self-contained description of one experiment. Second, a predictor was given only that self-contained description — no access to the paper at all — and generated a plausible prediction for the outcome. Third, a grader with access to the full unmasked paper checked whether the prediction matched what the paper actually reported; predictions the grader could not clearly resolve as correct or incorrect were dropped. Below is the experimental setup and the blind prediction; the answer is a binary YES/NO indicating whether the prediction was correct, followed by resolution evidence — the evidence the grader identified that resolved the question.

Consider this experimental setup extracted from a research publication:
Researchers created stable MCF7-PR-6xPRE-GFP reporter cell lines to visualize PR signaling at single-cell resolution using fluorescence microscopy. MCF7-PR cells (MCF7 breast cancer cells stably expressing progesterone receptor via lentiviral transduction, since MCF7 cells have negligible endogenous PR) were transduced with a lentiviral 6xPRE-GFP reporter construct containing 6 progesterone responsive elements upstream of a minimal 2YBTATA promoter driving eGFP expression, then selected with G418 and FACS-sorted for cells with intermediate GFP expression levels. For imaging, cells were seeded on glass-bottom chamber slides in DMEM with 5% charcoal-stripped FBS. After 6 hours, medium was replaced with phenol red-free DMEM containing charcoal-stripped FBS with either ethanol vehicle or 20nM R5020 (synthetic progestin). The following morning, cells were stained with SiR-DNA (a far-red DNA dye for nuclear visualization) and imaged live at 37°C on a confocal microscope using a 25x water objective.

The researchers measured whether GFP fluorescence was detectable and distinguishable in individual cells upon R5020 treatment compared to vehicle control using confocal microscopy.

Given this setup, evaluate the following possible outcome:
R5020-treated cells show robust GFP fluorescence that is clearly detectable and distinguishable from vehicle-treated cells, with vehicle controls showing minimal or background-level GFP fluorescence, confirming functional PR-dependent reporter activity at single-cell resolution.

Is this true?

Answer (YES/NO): YES